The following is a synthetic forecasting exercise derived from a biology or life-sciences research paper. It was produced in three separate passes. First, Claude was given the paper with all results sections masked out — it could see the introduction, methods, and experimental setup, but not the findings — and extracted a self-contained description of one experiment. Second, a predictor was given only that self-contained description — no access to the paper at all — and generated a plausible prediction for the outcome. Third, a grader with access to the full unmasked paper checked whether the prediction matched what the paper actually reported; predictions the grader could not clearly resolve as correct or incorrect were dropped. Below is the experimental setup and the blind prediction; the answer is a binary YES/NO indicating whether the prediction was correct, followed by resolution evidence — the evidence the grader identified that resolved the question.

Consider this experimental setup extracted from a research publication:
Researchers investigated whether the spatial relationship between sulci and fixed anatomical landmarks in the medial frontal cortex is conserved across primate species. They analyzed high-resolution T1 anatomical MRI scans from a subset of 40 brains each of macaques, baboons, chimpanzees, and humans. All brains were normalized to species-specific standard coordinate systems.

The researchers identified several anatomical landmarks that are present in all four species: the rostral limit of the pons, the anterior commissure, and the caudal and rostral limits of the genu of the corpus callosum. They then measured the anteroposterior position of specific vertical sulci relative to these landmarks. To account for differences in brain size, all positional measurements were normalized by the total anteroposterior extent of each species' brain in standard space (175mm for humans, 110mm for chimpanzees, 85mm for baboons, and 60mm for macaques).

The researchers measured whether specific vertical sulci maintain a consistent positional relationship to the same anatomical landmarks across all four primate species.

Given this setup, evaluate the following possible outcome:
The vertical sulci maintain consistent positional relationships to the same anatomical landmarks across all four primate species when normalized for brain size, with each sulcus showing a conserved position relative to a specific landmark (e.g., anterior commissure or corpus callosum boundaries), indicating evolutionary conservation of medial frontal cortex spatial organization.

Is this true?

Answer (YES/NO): YES